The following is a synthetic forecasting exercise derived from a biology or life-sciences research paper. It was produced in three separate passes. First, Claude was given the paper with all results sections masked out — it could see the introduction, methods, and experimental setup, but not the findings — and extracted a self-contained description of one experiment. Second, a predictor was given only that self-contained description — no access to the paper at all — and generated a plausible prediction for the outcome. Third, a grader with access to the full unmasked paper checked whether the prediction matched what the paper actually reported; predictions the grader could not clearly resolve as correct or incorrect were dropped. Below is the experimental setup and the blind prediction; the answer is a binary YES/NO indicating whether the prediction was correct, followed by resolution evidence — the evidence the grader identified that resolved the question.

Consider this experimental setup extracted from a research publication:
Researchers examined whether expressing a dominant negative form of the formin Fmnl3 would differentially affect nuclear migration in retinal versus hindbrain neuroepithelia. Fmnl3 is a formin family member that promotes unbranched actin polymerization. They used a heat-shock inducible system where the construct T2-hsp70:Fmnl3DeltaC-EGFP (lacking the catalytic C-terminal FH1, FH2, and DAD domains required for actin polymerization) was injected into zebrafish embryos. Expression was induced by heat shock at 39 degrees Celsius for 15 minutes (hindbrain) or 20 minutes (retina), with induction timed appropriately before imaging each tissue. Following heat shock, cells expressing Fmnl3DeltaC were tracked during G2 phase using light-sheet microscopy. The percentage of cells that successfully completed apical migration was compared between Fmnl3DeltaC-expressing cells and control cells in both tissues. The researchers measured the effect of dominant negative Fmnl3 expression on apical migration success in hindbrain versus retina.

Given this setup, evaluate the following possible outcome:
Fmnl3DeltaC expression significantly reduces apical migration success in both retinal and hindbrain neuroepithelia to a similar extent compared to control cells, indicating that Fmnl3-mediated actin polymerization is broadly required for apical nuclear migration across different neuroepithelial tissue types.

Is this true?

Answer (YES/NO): NO